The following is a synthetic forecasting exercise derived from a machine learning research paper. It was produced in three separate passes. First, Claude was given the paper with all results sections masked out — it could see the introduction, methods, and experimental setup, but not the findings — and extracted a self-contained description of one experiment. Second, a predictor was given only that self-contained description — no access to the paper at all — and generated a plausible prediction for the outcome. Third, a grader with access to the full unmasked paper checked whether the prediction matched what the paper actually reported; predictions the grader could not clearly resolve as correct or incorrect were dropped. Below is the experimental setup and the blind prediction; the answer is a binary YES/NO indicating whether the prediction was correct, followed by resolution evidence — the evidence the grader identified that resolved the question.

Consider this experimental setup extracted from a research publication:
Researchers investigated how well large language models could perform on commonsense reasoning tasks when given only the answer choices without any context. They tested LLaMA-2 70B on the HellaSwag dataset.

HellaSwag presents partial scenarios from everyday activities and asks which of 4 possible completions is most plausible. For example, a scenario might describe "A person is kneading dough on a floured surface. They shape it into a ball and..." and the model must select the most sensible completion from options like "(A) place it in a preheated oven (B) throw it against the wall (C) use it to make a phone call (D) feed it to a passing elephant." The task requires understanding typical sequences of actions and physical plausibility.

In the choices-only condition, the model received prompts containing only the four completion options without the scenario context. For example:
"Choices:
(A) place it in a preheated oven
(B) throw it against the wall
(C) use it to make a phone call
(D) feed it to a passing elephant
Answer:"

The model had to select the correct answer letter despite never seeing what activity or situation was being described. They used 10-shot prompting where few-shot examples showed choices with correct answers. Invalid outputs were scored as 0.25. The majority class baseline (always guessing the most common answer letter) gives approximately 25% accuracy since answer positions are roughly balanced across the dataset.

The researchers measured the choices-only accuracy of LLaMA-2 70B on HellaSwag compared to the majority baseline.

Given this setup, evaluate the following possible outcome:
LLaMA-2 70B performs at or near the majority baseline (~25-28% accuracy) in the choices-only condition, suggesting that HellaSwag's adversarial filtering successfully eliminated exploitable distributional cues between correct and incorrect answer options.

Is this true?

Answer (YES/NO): NO